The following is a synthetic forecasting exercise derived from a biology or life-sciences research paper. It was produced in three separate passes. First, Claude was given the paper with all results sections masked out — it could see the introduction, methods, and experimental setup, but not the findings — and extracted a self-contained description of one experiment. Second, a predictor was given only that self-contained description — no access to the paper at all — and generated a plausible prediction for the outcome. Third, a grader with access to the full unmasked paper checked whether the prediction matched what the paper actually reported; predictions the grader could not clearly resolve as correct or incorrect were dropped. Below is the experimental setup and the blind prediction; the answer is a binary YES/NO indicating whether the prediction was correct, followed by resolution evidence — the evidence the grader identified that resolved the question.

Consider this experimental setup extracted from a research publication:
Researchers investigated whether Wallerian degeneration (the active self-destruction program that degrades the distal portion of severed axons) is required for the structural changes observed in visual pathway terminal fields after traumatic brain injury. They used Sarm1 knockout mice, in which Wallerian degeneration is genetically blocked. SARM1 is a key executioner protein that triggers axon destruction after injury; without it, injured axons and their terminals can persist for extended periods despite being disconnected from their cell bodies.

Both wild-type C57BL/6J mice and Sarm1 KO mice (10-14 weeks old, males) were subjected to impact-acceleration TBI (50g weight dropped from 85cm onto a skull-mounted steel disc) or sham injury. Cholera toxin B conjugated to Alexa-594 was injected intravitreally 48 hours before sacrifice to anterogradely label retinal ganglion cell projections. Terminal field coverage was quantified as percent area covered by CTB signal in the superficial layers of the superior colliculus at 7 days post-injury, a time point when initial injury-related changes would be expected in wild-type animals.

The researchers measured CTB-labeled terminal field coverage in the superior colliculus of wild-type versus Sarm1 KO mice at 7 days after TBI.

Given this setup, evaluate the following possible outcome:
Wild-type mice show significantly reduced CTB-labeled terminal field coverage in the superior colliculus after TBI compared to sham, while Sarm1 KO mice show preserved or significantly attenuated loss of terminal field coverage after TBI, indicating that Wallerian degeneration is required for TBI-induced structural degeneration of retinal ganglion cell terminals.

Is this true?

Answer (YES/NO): NO